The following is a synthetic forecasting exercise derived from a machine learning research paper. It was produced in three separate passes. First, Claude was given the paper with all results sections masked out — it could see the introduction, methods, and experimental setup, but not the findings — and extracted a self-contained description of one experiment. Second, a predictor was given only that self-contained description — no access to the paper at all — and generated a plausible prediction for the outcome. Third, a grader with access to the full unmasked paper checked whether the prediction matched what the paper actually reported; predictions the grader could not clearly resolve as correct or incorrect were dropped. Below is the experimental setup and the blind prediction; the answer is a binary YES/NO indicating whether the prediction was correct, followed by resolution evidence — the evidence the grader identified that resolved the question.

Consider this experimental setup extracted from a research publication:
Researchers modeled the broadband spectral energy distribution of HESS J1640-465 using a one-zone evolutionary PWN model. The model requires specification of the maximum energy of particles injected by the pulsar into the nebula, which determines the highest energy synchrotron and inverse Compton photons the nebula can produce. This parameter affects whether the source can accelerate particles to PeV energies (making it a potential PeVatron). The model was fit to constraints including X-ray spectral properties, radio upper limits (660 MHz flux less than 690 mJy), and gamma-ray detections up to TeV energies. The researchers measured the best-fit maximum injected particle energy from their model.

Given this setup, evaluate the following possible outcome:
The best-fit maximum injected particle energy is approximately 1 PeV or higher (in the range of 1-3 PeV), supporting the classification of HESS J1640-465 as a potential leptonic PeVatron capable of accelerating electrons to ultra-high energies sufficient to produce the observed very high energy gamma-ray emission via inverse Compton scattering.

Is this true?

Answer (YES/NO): YES